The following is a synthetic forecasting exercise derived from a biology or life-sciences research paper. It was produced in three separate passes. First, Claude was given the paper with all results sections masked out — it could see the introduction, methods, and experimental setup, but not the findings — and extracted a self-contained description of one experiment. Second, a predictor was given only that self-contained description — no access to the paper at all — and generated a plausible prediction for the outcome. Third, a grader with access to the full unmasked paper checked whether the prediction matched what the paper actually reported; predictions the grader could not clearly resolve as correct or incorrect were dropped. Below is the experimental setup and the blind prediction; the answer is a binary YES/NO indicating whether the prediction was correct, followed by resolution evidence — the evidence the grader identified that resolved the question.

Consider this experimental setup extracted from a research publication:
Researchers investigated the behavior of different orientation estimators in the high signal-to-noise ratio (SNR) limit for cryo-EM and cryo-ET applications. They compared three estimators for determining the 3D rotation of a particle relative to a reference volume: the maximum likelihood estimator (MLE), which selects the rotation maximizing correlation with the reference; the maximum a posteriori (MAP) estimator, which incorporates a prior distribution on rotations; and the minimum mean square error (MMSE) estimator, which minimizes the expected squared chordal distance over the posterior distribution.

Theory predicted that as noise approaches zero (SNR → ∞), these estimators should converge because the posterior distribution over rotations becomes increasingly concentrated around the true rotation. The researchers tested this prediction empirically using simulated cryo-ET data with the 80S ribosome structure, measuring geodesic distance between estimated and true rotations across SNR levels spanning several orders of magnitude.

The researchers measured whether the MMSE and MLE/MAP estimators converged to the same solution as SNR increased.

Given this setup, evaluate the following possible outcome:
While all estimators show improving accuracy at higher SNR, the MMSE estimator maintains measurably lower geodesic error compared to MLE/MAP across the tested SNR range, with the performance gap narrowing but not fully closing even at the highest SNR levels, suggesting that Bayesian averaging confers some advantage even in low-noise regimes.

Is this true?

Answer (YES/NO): NO